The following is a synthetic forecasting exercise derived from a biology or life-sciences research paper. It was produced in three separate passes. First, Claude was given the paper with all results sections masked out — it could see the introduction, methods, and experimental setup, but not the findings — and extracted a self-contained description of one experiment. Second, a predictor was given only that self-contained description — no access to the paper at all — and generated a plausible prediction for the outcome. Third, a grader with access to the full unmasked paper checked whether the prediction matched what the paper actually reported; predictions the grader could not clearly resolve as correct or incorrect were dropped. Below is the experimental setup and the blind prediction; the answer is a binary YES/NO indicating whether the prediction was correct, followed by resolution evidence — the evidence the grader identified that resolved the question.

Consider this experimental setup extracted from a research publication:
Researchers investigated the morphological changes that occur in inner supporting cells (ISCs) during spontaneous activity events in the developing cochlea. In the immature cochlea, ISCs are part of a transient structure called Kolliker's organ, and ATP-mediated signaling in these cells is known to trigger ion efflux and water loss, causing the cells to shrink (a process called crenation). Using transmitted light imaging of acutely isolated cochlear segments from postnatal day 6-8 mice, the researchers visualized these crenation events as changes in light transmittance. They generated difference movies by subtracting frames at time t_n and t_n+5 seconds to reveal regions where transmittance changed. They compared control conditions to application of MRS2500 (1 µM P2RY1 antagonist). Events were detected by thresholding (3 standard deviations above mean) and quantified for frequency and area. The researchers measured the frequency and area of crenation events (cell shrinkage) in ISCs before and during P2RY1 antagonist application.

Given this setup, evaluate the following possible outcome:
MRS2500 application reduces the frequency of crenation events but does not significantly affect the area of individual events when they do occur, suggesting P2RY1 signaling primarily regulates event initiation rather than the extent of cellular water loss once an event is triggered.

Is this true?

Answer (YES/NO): NO